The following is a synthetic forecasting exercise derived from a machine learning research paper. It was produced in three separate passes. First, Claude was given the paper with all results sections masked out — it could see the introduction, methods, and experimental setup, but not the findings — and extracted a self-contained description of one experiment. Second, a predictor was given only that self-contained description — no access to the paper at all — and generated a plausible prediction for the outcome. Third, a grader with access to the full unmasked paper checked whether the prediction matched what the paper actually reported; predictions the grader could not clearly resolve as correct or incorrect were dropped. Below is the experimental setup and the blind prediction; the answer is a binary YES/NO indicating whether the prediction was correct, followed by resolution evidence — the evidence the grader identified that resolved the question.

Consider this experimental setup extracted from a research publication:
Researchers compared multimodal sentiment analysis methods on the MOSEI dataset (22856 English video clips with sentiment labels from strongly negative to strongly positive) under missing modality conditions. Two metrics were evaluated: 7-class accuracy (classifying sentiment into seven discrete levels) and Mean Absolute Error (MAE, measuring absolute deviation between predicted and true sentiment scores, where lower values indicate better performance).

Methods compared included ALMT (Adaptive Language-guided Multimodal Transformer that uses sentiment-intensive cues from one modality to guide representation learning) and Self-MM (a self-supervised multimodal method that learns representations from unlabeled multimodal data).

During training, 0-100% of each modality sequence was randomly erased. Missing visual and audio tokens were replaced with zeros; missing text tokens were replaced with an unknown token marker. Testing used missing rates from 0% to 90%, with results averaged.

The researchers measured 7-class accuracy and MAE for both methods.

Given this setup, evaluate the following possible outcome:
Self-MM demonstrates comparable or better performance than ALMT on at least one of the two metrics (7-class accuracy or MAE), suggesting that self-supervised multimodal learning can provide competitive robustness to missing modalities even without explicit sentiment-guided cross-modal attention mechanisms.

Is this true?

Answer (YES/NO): YES